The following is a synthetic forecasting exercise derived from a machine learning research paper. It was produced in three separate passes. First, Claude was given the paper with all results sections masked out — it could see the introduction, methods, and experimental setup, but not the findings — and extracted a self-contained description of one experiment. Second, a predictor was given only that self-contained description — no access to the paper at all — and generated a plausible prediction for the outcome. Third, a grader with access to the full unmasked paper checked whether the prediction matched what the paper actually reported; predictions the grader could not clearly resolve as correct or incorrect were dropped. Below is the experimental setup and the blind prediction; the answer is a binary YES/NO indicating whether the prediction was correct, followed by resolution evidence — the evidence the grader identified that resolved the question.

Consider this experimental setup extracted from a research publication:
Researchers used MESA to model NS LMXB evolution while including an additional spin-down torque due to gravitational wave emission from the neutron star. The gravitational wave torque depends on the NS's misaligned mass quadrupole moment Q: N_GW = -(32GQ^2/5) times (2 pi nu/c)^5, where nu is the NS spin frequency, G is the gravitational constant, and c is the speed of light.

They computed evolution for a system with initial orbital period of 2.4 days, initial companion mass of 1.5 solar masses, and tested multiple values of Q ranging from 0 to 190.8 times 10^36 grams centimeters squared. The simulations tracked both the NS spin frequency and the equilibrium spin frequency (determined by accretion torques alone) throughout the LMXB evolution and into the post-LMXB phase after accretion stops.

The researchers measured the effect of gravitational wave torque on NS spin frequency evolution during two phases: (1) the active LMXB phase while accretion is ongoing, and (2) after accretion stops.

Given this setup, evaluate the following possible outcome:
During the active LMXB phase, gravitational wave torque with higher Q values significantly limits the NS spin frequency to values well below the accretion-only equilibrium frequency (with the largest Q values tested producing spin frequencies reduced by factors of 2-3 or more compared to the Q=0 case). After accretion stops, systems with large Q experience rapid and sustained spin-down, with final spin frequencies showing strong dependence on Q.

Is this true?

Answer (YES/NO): NO